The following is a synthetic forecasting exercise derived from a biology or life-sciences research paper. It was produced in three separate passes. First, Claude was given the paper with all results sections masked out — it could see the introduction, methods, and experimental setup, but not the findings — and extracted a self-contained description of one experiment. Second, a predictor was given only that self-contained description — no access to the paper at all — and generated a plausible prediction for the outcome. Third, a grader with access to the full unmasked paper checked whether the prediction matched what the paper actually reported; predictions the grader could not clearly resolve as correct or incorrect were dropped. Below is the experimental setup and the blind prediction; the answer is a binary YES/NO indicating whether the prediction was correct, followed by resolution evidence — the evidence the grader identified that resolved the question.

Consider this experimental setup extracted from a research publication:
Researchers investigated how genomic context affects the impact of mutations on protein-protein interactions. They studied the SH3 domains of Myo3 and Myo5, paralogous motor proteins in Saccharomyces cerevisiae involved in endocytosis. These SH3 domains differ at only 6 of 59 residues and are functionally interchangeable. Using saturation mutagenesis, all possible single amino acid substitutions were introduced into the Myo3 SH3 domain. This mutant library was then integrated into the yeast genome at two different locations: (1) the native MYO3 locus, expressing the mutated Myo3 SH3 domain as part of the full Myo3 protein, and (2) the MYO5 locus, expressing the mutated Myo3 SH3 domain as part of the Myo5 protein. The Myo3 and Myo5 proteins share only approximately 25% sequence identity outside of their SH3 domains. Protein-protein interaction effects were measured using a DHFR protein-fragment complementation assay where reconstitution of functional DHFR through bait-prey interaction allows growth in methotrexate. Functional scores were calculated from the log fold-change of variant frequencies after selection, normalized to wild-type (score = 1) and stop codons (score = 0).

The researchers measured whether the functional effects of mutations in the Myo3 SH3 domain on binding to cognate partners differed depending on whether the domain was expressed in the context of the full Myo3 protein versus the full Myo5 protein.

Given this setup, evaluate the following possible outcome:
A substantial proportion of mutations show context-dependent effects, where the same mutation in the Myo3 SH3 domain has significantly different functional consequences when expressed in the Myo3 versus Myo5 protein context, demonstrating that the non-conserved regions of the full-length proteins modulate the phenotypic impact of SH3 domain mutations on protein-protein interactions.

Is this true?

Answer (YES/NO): NO